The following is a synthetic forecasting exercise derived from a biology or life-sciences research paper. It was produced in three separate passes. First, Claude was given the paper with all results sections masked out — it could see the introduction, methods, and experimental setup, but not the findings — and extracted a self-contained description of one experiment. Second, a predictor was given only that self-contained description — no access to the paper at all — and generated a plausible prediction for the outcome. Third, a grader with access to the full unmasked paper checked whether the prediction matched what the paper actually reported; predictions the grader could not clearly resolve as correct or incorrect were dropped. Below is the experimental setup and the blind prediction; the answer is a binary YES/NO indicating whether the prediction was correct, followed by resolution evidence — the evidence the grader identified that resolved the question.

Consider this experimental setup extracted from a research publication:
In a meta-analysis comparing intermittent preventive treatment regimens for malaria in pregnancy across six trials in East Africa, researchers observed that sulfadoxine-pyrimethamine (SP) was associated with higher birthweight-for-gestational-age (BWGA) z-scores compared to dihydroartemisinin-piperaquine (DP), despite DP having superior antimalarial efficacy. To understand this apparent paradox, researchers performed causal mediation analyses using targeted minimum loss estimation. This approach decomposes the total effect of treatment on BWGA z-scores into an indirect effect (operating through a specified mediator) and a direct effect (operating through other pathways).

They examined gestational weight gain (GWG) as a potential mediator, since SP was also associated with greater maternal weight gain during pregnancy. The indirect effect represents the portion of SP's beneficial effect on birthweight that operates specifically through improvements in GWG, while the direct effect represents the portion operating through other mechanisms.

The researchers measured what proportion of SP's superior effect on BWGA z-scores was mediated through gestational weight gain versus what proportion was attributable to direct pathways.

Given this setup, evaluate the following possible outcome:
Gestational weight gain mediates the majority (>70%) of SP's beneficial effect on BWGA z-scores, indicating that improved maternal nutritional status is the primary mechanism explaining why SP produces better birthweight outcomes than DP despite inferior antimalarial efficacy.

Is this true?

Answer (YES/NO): NO